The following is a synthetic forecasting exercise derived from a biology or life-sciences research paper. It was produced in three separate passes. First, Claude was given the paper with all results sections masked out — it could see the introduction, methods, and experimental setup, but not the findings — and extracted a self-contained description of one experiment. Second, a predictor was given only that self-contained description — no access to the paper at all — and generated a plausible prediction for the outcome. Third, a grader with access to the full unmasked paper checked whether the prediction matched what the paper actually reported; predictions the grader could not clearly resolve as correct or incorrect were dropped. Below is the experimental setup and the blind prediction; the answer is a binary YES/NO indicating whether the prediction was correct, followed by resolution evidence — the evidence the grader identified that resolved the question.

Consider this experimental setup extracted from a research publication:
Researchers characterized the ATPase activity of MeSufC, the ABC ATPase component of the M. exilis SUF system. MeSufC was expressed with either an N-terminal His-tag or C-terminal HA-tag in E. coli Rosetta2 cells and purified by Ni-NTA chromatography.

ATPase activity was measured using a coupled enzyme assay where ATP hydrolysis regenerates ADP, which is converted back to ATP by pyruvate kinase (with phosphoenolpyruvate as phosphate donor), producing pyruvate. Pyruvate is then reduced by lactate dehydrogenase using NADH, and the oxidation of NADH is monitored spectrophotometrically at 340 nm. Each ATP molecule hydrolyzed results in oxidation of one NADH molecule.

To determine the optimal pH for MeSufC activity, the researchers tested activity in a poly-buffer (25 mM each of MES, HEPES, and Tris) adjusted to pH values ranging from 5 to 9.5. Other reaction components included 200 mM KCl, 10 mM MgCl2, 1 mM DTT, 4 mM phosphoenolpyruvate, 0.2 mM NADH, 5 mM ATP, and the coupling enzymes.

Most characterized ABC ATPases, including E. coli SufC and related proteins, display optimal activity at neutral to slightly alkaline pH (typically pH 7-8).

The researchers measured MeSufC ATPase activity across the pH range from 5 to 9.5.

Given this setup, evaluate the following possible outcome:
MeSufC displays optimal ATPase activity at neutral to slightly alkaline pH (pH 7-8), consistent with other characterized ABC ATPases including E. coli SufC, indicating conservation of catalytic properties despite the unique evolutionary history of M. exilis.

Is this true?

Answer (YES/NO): NO